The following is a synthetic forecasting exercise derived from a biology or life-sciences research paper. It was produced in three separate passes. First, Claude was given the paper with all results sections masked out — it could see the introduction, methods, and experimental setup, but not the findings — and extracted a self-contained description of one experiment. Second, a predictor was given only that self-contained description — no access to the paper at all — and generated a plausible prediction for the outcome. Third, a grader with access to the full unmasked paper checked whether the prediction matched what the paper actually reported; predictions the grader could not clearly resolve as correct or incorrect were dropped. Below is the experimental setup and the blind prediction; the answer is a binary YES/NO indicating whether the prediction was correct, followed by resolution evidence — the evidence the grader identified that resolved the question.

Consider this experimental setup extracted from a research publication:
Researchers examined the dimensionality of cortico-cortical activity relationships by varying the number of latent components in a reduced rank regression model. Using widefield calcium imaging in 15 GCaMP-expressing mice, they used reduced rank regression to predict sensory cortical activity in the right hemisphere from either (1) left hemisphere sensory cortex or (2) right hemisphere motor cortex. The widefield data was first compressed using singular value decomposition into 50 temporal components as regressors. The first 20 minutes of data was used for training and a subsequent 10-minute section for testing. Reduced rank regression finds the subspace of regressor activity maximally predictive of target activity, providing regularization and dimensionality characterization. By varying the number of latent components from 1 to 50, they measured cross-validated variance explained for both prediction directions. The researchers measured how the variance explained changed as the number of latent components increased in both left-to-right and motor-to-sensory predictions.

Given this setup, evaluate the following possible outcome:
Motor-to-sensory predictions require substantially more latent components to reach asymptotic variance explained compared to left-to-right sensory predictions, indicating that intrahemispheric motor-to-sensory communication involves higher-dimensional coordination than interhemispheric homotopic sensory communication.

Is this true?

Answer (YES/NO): NO